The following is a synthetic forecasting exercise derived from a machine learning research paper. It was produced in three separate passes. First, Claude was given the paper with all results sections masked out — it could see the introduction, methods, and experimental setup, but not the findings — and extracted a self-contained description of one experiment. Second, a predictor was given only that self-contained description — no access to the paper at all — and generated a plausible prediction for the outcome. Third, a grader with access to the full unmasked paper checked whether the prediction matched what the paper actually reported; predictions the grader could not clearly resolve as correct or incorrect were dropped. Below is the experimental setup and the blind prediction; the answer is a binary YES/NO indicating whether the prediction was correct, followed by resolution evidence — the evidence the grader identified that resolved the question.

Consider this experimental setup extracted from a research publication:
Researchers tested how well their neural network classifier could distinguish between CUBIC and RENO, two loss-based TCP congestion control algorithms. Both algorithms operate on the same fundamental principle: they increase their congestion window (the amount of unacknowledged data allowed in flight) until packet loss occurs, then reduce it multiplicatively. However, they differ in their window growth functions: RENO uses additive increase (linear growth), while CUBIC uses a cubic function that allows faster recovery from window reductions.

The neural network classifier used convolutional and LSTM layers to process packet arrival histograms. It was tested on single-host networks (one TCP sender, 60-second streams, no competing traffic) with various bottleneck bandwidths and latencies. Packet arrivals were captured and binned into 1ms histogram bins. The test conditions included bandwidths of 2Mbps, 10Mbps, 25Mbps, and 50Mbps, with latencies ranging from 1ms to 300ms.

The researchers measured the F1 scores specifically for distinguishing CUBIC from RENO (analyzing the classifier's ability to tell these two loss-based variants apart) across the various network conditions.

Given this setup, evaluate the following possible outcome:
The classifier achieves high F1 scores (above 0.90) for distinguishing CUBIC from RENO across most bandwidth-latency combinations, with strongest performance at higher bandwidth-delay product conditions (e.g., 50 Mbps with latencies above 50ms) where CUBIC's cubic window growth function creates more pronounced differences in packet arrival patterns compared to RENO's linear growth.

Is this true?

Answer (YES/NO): NO